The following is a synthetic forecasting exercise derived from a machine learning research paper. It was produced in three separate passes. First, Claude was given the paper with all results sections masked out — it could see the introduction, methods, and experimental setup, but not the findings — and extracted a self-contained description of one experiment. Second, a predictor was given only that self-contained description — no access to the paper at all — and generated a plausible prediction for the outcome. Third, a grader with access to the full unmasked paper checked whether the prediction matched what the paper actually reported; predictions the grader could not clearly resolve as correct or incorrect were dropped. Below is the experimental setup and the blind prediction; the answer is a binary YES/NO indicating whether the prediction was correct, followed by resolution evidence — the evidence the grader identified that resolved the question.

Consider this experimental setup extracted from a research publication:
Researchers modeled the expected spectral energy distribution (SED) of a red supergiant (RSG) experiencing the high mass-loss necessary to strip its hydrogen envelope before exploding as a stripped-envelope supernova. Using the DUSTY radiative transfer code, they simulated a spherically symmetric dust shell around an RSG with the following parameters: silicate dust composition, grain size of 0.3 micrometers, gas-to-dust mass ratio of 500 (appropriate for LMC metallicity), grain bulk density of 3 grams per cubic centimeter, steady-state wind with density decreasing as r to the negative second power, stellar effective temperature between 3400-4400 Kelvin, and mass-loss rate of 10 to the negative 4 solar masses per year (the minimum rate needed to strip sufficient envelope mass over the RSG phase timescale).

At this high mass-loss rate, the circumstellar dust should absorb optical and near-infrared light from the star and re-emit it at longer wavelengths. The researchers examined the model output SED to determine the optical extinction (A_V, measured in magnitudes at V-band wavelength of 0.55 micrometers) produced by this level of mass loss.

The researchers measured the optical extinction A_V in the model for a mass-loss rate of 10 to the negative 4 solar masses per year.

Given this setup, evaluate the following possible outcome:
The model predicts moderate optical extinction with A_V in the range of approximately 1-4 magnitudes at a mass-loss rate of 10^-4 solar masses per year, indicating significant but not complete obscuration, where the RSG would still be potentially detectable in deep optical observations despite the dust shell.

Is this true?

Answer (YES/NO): YES